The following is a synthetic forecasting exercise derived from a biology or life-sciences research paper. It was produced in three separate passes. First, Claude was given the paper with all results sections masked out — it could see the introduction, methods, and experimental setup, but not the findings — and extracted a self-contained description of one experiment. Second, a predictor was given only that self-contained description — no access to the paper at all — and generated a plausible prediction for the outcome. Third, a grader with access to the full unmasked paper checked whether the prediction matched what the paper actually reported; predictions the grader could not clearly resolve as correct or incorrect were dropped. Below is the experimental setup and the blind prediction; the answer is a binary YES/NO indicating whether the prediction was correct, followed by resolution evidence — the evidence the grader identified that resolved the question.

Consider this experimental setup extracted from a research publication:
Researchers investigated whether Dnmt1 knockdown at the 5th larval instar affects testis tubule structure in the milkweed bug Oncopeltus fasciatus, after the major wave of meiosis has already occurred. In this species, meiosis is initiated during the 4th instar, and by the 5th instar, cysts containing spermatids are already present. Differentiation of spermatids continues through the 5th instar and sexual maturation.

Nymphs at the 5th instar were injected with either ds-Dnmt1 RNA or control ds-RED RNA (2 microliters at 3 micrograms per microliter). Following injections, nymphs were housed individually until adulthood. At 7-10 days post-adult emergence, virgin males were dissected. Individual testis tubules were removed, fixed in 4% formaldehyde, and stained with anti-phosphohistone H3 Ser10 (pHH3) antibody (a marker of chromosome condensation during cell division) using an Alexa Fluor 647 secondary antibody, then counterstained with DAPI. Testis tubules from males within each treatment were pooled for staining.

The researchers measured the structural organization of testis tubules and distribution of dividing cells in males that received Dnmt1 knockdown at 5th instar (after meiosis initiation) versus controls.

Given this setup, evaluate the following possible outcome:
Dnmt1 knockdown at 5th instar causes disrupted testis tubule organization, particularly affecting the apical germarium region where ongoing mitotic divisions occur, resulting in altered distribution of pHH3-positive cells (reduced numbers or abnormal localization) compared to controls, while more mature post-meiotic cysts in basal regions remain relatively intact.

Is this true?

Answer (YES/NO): NO